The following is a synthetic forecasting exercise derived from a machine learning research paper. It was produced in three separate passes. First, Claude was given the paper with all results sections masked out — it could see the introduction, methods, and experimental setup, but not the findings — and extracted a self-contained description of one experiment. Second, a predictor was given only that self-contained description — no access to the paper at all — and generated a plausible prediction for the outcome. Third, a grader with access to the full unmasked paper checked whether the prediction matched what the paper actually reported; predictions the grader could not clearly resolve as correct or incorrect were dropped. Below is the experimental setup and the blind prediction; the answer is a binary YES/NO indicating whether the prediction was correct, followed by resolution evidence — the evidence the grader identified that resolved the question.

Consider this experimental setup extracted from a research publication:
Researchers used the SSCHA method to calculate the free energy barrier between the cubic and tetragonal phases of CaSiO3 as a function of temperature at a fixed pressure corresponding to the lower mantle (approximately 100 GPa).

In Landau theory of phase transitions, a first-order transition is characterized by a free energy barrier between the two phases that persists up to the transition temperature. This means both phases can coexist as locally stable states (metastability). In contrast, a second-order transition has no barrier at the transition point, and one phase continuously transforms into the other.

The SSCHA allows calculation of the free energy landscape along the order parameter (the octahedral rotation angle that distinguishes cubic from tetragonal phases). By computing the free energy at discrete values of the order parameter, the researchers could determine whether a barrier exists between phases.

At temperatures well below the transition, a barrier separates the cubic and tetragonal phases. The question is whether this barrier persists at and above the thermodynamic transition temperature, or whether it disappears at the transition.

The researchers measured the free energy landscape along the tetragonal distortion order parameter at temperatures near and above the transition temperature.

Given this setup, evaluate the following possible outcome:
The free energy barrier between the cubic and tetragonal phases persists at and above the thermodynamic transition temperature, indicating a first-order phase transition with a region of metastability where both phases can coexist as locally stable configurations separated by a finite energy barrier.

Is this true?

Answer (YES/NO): YES